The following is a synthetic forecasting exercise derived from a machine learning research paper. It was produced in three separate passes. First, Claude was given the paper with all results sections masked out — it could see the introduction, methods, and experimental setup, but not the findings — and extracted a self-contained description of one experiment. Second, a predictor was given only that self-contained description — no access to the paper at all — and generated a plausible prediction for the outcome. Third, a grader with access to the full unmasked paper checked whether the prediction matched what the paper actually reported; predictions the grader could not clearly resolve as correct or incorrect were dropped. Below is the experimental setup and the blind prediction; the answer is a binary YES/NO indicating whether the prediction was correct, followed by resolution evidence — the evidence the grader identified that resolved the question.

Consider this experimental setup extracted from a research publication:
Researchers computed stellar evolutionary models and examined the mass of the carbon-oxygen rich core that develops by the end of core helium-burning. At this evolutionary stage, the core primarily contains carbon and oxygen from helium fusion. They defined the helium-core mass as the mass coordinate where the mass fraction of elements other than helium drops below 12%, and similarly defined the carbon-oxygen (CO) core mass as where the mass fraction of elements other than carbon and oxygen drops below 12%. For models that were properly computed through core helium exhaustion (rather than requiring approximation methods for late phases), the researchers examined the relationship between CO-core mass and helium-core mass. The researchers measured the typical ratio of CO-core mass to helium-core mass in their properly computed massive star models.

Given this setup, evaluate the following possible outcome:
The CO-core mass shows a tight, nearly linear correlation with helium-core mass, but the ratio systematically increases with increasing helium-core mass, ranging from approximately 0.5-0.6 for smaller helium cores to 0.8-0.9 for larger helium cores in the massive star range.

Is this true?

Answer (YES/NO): NO